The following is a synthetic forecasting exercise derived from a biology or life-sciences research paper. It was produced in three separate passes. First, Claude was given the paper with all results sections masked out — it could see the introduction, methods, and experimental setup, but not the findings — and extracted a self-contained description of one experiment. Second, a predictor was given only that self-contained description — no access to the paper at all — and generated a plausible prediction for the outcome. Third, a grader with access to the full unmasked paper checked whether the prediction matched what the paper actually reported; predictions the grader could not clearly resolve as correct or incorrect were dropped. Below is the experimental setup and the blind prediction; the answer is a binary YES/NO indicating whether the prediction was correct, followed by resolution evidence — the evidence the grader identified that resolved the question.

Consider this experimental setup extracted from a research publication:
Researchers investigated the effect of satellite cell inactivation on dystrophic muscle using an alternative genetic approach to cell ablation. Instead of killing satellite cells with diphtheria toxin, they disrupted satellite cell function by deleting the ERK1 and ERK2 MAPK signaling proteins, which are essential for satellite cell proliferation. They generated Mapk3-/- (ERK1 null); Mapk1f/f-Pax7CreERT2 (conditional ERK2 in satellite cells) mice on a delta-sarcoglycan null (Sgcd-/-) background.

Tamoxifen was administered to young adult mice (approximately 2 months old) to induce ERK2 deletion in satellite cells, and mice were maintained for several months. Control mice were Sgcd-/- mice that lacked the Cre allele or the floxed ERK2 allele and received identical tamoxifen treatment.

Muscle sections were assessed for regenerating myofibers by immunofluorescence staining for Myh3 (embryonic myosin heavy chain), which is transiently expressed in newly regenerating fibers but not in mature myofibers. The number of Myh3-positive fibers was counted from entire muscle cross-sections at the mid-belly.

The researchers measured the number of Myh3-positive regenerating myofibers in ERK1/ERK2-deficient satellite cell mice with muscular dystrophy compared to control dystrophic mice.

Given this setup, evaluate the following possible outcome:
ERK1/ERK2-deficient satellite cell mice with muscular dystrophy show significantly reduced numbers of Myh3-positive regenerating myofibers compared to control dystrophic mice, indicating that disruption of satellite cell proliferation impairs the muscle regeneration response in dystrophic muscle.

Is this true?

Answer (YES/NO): YES